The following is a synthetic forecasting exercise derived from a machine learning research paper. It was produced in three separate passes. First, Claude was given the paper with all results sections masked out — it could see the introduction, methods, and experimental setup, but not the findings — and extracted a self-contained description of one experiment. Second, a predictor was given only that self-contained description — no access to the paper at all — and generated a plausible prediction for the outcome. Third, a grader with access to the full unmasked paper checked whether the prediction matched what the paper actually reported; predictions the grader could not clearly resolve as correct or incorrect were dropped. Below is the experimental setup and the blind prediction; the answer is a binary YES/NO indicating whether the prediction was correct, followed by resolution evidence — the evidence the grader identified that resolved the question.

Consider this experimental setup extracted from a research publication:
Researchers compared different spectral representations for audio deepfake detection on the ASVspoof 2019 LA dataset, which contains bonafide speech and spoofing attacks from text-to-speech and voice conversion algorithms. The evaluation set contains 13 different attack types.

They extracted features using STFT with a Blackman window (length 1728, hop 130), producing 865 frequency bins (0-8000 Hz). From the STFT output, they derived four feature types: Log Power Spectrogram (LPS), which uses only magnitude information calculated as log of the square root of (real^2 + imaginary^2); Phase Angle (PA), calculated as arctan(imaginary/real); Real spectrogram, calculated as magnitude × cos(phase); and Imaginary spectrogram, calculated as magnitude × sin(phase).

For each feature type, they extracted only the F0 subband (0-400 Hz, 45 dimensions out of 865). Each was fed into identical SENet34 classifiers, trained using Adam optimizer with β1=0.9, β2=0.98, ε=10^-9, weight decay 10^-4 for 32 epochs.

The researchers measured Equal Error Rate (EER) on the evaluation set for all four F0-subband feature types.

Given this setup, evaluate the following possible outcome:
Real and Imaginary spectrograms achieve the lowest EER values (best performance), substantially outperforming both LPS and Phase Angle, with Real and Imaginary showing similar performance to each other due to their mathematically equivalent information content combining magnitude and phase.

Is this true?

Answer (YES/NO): NO